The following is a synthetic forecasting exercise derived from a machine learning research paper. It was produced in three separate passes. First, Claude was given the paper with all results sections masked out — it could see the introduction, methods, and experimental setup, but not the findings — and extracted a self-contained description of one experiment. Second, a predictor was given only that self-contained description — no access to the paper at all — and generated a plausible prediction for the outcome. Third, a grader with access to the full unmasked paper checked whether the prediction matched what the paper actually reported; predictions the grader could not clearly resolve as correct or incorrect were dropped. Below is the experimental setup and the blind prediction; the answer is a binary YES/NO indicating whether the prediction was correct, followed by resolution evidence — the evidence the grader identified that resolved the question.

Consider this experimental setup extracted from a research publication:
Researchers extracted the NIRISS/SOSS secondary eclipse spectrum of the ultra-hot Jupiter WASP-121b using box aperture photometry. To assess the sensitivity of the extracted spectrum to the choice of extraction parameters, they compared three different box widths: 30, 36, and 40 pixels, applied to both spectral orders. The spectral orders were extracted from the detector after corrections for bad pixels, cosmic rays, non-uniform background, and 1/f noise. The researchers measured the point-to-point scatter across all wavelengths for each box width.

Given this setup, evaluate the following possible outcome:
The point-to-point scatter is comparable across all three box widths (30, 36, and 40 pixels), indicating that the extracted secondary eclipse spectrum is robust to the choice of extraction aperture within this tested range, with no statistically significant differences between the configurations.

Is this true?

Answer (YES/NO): YES